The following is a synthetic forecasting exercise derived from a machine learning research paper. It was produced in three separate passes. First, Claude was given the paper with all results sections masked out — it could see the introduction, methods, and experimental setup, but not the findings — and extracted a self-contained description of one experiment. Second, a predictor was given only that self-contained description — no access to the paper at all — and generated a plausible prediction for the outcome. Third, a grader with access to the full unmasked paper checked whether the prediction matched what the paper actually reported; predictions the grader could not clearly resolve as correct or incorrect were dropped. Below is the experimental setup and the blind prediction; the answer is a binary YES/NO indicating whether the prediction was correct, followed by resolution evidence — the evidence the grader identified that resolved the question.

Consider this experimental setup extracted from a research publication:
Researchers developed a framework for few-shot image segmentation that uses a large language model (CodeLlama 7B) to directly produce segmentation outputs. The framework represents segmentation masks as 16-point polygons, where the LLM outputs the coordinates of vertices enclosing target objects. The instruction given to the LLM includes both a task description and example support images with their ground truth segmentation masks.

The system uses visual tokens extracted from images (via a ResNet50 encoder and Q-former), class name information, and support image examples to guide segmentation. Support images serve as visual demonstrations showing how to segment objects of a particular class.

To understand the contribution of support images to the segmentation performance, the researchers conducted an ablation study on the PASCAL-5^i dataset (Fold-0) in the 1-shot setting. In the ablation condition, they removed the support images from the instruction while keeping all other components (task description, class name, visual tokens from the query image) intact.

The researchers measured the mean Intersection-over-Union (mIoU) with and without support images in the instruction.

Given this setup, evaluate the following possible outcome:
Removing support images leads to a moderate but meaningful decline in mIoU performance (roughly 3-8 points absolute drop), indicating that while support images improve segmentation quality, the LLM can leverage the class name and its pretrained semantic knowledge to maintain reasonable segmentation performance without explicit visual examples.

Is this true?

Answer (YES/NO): NO